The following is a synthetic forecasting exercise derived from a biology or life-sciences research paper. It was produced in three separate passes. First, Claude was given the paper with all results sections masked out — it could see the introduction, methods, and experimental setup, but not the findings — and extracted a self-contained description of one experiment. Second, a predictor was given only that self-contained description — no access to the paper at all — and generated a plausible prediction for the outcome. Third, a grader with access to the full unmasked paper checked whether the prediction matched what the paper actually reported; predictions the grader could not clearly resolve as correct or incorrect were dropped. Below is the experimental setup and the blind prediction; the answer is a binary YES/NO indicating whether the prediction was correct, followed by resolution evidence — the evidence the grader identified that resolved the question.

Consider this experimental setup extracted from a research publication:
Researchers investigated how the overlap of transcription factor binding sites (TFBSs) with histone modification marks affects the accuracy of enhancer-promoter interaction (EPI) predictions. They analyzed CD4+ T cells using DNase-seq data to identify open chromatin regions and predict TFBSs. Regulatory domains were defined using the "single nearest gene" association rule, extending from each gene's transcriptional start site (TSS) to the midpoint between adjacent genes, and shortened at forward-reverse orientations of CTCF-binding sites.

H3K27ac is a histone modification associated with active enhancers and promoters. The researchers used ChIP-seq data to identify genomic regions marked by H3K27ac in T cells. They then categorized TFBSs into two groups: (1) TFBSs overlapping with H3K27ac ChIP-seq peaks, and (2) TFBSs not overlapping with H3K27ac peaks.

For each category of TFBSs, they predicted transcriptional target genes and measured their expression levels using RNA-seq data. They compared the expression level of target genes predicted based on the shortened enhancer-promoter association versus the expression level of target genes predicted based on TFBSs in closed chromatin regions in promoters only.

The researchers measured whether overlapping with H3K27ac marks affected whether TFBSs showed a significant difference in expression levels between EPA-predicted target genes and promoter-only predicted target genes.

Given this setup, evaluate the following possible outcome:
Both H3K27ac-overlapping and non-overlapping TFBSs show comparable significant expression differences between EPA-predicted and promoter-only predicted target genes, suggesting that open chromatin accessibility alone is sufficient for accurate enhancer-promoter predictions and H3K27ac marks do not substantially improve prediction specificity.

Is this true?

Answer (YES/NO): NO